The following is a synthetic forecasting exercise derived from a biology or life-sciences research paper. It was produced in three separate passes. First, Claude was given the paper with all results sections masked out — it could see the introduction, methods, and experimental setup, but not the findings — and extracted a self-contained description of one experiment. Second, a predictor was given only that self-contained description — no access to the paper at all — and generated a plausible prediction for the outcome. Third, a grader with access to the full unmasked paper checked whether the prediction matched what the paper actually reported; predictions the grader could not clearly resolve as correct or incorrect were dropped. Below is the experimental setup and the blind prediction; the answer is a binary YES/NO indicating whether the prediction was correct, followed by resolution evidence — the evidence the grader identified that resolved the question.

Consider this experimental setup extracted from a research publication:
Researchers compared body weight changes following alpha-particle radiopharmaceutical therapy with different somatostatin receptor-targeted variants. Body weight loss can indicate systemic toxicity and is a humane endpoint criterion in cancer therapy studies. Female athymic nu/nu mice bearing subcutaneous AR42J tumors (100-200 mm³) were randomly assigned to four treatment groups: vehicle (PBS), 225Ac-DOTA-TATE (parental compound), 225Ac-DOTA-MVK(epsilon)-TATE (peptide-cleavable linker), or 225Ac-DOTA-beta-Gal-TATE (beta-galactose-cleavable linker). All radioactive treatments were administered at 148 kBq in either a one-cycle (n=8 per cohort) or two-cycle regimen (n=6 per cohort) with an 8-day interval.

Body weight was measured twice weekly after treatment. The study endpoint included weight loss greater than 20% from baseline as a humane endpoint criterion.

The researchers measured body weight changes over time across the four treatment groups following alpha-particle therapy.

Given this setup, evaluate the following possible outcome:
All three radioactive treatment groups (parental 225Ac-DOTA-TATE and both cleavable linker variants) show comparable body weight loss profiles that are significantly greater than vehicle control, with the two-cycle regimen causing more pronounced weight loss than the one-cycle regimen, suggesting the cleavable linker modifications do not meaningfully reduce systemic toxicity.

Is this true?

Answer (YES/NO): NO